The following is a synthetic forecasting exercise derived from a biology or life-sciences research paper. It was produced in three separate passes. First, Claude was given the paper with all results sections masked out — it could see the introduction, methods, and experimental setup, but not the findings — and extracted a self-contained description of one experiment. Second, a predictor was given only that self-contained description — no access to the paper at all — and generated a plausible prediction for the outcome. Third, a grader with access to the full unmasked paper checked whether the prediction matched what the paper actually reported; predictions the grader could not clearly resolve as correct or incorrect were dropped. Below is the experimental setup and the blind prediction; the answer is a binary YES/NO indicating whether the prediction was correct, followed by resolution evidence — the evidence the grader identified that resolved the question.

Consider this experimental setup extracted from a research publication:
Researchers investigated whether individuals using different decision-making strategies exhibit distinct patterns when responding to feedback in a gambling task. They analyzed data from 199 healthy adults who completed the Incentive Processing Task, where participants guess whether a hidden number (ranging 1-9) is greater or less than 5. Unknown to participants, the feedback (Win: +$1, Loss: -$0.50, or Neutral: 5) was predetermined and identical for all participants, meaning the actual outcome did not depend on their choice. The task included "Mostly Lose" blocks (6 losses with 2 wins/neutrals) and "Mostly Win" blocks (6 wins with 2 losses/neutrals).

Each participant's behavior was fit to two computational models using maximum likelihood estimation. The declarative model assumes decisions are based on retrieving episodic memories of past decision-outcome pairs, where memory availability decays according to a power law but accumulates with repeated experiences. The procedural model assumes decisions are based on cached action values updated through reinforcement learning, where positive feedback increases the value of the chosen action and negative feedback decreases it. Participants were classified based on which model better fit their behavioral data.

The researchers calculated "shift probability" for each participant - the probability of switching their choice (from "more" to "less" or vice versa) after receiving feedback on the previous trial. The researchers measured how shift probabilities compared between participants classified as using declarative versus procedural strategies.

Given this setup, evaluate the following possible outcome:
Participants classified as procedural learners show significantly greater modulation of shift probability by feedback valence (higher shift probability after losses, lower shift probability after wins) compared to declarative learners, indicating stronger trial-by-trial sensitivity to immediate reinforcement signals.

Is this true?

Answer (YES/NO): NO